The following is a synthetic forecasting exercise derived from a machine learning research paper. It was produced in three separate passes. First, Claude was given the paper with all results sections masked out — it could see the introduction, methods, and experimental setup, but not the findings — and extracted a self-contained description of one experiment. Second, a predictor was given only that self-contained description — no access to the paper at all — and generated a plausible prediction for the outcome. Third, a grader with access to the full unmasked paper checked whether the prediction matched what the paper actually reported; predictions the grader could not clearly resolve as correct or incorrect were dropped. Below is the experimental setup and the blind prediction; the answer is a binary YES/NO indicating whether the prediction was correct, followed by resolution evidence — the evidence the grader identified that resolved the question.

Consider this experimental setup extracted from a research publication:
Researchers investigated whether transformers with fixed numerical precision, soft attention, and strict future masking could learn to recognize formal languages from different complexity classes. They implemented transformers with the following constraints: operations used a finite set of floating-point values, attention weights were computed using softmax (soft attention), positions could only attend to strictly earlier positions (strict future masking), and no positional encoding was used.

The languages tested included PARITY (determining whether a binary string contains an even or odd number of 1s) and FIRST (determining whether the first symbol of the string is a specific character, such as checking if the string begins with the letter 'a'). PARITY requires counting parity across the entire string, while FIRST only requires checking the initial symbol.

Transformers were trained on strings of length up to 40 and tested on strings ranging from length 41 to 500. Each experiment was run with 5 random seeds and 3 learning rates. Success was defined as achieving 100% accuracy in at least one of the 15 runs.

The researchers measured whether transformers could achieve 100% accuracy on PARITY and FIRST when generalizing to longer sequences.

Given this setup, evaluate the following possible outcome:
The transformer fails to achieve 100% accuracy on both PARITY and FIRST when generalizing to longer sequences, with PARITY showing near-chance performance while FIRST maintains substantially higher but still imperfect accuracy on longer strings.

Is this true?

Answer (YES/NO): NO